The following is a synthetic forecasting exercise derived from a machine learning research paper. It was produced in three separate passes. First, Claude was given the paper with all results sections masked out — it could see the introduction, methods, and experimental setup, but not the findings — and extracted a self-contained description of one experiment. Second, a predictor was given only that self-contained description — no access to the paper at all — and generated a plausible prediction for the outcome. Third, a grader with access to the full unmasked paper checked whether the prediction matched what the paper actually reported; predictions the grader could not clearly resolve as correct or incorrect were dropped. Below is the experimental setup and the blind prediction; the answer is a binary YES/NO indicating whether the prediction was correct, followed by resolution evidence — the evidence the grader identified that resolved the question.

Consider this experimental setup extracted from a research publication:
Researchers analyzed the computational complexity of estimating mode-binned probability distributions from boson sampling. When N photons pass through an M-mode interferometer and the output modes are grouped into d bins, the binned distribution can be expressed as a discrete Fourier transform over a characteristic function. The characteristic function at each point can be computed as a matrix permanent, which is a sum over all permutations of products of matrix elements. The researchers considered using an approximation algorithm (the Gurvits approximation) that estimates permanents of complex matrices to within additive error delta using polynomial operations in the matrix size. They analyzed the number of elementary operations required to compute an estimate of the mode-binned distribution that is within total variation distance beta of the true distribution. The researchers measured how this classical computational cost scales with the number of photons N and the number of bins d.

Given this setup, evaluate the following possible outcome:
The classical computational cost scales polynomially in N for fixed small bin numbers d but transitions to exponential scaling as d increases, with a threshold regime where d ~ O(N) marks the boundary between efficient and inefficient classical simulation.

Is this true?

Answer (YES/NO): YES